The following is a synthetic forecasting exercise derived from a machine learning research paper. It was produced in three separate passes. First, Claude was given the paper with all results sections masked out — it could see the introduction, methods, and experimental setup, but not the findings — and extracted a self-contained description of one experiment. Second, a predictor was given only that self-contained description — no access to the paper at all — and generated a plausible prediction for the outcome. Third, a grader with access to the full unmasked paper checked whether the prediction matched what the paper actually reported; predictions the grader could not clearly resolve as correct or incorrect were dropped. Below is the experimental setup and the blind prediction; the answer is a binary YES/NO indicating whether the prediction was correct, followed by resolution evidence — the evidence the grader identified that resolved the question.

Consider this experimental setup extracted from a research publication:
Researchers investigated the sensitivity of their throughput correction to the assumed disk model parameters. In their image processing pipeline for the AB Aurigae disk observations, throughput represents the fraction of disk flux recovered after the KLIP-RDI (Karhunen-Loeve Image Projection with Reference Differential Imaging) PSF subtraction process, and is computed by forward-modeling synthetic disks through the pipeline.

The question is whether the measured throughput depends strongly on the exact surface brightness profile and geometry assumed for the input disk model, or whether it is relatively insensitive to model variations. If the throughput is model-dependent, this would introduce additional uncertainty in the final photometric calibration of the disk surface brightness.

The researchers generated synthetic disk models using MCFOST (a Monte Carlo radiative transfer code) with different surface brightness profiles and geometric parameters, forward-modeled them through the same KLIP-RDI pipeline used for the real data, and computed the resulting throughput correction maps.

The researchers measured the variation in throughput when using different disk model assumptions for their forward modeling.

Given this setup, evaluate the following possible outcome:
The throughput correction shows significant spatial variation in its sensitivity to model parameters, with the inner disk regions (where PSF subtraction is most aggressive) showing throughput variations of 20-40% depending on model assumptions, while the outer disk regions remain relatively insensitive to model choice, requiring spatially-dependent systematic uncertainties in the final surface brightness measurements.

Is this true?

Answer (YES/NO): NO